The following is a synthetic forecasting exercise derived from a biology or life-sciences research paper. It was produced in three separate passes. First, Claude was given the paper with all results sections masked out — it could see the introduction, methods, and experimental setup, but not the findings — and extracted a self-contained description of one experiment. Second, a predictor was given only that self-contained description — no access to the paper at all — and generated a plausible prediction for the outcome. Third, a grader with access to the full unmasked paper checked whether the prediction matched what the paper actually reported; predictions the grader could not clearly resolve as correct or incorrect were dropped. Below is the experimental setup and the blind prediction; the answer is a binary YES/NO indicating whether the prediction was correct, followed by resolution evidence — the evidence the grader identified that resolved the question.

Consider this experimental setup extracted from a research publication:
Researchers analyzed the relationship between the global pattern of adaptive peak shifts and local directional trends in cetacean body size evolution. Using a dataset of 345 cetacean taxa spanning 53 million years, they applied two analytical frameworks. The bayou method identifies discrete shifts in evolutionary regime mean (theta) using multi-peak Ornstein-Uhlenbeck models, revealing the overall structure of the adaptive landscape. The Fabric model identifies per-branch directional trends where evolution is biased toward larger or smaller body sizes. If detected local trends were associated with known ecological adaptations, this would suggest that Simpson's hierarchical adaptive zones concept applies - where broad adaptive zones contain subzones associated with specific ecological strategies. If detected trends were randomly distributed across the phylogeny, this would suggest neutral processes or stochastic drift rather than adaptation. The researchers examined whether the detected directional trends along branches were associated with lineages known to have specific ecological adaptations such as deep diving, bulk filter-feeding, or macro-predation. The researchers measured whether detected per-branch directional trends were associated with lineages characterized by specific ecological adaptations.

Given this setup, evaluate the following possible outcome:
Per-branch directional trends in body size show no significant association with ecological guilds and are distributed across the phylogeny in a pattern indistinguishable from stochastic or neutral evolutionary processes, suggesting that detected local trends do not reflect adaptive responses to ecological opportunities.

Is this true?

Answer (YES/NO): NO